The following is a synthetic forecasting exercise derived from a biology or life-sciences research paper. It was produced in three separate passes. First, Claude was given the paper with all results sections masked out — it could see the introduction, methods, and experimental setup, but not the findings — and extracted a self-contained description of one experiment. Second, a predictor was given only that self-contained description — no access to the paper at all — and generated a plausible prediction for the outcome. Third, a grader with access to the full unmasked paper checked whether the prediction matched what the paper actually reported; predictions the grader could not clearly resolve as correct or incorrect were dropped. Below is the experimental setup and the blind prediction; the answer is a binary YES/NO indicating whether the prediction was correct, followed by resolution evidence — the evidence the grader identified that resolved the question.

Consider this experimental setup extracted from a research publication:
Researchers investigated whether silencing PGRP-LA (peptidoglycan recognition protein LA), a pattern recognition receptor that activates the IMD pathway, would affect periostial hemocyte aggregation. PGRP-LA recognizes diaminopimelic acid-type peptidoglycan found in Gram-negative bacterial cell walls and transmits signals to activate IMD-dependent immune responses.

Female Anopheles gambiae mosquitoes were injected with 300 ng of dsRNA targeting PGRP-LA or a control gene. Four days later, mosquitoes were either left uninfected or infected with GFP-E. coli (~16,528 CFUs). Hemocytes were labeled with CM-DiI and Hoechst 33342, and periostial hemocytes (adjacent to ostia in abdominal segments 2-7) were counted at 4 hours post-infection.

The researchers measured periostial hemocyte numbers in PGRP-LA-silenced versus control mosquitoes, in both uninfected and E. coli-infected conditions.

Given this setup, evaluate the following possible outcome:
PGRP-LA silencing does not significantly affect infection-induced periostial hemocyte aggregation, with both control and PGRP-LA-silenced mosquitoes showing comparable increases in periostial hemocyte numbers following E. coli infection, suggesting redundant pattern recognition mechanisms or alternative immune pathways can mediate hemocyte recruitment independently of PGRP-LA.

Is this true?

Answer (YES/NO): YES